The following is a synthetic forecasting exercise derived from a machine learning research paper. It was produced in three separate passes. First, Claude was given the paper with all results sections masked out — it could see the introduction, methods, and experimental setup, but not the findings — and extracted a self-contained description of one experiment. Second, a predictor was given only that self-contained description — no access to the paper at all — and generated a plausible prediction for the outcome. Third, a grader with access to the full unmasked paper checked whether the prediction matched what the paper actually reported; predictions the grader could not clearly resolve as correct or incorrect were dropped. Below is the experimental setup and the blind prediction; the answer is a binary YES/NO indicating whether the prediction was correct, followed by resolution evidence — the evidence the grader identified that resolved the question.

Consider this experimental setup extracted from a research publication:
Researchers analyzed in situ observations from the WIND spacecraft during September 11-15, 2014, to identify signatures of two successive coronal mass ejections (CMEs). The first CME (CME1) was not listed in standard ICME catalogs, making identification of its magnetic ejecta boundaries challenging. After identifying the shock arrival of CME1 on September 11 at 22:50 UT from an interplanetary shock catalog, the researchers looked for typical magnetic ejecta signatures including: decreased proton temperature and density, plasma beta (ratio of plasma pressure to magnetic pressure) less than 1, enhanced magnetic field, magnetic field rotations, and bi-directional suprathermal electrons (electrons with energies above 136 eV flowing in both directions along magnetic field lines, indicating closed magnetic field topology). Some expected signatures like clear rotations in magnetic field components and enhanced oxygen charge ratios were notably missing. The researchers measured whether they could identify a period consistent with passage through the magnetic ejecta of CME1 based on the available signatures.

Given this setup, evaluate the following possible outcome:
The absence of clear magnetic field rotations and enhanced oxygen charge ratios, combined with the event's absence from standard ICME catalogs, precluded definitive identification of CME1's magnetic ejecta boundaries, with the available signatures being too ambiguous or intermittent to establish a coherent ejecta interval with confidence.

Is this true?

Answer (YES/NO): NO